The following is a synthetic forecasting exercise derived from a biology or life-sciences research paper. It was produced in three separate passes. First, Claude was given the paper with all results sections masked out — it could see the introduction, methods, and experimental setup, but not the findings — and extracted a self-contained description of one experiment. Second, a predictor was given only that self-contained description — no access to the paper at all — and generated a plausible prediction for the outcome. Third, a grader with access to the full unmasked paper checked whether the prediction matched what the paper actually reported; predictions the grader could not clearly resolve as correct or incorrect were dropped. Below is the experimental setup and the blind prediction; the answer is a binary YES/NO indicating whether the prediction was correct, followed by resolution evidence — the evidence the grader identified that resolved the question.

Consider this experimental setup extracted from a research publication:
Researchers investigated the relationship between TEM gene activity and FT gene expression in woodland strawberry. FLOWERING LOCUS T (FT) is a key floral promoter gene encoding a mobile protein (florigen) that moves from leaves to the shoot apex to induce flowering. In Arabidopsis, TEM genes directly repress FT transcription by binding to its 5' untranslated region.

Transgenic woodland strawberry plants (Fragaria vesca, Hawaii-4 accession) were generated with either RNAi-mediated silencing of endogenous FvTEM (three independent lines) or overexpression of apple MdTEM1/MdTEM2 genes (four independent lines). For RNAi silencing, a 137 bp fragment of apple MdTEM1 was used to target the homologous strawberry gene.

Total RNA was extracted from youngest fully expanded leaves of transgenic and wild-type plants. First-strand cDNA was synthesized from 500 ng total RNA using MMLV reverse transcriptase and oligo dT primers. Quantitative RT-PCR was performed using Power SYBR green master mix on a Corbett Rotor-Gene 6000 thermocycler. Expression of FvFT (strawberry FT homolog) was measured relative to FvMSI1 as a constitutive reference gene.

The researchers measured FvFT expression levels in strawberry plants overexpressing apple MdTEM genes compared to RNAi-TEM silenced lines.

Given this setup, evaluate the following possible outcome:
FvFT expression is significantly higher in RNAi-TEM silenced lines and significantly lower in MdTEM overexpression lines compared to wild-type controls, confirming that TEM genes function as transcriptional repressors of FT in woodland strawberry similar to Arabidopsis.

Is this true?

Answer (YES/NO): YES